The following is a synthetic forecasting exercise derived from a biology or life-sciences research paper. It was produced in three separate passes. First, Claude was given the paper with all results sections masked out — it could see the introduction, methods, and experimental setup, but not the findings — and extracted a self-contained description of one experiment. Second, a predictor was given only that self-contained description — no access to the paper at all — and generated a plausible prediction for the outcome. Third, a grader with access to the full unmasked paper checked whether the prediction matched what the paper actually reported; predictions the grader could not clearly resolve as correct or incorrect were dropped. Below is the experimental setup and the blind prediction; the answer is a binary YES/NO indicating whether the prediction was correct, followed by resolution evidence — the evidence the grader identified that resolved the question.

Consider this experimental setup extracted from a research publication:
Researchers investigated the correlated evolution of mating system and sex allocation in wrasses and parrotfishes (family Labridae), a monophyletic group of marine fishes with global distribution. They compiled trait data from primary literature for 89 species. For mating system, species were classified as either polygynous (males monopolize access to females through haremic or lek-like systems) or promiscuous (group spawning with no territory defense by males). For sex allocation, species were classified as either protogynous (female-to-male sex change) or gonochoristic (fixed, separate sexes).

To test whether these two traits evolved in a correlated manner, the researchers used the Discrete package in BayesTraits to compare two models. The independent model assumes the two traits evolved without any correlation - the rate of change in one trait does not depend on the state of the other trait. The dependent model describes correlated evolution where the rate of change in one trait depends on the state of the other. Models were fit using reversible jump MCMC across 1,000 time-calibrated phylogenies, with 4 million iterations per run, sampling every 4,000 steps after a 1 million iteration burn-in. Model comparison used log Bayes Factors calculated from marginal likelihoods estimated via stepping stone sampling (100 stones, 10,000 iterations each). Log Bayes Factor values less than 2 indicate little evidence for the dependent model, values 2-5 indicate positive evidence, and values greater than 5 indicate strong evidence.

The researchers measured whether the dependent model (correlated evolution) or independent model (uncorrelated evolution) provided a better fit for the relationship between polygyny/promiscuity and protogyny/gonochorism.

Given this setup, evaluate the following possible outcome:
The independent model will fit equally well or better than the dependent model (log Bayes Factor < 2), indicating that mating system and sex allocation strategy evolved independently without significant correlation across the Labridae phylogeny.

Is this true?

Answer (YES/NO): NO